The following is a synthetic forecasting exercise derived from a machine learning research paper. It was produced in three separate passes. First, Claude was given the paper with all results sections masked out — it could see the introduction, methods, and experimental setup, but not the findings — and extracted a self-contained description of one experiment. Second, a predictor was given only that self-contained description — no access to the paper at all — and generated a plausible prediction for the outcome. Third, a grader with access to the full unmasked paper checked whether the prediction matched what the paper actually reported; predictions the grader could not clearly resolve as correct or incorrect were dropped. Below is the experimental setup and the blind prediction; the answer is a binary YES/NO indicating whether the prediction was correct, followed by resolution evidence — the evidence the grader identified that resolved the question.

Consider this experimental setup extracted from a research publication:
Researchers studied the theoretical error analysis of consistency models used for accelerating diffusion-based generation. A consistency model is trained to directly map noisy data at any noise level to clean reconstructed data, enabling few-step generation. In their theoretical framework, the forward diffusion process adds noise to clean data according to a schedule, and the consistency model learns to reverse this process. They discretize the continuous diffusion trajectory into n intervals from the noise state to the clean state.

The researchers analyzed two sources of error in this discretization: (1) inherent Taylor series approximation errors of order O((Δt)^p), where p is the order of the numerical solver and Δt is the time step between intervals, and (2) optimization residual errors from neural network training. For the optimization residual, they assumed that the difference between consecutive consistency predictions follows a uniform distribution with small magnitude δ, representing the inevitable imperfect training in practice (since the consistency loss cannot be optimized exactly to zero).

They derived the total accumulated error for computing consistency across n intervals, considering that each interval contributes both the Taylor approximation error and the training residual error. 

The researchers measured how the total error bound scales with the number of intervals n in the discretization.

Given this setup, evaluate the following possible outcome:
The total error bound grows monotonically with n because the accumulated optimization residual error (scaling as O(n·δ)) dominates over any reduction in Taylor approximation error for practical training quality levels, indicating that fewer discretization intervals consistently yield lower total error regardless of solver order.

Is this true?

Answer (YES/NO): NO